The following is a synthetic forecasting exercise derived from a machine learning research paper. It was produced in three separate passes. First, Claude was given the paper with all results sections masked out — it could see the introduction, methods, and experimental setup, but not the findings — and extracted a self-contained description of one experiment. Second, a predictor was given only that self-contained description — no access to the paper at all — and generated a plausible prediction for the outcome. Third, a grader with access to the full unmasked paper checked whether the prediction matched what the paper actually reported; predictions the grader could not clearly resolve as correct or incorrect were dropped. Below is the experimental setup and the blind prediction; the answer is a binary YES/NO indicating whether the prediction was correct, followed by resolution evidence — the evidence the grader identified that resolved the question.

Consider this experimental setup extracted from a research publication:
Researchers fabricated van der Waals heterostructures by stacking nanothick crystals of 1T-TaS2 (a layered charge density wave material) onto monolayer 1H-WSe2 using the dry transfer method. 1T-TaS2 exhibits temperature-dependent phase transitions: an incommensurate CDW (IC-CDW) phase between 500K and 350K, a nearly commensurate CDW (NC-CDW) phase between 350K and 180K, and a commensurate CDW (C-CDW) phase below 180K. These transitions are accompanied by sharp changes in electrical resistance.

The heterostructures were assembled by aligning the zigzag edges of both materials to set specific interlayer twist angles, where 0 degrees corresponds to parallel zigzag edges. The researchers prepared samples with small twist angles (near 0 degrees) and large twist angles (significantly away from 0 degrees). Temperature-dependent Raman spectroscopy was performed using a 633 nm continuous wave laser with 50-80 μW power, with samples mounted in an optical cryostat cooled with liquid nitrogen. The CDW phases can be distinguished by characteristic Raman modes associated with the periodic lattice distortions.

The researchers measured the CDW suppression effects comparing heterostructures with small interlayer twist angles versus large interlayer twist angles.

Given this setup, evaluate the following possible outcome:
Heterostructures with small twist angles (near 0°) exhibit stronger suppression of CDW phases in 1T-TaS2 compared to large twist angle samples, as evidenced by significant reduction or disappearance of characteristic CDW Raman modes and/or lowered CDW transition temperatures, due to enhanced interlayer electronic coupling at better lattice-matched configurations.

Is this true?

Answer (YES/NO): NO